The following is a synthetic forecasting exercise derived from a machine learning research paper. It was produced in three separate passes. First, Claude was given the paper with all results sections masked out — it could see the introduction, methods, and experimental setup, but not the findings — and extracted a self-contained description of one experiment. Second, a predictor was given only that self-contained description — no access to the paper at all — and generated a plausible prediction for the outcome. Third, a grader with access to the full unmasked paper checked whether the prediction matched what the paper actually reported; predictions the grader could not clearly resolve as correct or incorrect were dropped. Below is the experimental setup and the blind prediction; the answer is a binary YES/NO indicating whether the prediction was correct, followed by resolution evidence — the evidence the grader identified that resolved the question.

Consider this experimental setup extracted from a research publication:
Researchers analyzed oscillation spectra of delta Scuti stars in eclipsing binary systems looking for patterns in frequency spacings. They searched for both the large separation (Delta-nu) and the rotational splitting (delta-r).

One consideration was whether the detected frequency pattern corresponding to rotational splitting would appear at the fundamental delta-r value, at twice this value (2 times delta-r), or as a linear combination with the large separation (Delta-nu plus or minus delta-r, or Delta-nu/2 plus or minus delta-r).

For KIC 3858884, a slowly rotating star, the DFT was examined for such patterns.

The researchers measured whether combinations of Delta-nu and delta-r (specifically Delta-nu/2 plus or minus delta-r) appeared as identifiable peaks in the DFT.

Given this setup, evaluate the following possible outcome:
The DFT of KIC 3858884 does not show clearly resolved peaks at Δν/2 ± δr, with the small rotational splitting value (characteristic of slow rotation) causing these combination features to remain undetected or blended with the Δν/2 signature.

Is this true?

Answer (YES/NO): NO